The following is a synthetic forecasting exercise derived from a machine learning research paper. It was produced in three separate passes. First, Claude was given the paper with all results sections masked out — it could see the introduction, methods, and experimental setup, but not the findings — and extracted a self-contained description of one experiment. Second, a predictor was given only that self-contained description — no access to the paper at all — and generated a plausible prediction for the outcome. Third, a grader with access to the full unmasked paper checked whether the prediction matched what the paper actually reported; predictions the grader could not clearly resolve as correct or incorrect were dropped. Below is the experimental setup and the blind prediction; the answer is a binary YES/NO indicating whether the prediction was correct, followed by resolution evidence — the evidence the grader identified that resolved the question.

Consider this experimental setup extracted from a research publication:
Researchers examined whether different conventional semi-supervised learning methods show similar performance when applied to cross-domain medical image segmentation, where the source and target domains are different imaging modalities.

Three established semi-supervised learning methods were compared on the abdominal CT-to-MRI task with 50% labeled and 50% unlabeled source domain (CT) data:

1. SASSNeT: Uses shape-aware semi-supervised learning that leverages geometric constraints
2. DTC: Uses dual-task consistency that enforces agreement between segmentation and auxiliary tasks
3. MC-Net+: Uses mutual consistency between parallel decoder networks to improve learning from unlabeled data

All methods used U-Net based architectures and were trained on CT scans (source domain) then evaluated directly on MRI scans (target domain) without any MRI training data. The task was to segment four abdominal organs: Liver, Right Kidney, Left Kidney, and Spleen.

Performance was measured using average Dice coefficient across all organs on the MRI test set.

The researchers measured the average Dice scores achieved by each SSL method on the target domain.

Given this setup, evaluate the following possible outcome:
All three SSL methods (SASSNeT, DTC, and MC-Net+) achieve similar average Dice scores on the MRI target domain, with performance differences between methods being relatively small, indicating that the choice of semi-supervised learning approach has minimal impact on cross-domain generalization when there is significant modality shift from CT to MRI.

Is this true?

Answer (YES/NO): NO